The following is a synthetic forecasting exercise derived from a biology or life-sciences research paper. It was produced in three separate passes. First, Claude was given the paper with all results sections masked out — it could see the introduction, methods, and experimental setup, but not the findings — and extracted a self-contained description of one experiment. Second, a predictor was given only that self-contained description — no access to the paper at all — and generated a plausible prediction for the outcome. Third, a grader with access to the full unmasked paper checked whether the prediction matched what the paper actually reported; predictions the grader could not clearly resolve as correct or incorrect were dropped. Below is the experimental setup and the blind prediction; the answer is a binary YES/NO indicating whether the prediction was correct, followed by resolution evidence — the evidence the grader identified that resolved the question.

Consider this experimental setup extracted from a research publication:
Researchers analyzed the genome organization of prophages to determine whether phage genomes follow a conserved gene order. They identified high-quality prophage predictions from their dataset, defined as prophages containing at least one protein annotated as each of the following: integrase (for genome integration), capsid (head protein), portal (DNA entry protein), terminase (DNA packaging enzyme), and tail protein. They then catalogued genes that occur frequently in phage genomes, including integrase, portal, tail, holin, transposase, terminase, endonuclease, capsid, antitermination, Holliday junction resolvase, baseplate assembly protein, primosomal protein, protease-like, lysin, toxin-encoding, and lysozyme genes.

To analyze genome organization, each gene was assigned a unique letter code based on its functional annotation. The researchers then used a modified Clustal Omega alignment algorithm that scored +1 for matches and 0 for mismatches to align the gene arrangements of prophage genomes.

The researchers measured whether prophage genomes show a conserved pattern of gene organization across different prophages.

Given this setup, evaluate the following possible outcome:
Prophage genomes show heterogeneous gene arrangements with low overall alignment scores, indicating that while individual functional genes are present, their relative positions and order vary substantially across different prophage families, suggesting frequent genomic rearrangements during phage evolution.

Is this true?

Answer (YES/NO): NO